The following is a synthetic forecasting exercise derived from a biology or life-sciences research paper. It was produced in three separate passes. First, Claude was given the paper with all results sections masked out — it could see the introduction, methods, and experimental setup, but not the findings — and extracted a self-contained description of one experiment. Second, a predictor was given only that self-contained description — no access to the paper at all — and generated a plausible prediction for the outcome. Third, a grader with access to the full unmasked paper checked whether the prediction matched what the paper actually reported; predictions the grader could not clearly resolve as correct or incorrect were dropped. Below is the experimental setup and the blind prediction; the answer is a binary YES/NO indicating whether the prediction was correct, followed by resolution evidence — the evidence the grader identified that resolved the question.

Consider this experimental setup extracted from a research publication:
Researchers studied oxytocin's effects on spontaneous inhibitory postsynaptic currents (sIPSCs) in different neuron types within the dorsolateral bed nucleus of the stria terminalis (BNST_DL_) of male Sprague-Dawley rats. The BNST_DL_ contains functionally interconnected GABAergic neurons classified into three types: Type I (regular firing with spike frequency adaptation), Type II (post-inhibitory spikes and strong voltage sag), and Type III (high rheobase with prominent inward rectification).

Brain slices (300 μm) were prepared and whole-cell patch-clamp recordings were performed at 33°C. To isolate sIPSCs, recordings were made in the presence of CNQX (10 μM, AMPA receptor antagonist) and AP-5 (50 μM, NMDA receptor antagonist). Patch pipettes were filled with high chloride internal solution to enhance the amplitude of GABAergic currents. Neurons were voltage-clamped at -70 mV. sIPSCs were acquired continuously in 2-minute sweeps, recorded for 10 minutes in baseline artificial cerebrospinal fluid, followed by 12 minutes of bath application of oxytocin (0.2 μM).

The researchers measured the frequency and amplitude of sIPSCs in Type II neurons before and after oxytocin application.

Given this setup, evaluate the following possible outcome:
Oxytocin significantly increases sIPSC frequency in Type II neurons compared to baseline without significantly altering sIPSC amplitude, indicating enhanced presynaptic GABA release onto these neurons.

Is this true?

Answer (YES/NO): YES